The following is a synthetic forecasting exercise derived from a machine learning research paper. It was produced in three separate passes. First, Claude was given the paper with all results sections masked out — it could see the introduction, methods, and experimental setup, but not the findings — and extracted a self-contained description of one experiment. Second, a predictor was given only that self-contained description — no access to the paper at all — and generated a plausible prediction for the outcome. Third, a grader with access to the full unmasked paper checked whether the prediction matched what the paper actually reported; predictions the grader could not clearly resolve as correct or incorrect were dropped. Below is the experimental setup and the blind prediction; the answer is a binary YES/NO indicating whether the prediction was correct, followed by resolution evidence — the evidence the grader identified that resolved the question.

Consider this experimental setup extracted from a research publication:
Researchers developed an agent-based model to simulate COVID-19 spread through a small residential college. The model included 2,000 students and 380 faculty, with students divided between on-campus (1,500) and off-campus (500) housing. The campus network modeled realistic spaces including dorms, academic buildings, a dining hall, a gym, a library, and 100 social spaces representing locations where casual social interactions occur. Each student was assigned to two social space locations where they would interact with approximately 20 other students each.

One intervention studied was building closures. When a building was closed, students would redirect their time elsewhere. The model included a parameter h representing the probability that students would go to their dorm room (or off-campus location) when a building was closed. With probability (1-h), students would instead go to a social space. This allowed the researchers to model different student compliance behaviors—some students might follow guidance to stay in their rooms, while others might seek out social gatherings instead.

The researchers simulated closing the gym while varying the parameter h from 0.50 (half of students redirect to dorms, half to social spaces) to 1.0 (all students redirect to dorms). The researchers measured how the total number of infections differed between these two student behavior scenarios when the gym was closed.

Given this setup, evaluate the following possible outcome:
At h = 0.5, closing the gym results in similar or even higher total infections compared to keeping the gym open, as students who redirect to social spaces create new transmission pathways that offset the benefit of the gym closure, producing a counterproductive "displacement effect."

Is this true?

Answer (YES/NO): YES